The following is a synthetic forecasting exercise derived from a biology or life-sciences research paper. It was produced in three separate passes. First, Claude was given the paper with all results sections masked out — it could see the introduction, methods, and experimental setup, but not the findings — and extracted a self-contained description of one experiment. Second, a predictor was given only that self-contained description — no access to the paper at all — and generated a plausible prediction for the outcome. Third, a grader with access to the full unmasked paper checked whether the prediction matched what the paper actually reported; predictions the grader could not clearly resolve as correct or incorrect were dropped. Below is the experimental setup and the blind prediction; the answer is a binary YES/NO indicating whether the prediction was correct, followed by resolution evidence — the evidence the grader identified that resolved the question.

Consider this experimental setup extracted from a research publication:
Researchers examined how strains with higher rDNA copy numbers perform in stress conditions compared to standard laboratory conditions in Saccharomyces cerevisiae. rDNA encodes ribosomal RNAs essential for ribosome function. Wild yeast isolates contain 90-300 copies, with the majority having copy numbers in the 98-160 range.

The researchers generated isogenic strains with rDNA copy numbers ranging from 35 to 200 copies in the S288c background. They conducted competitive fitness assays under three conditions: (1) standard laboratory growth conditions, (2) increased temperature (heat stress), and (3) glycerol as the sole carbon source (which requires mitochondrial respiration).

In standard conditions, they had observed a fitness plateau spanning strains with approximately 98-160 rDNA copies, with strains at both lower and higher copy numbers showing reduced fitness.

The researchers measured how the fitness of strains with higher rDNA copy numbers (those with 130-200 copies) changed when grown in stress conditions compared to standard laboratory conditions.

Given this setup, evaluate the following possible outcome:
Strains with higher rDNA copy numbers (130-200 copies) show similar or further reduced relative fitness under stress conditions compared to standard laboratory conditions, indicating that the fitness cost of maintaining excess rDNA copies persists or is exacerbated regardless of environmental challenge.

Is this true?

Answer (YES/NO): NO